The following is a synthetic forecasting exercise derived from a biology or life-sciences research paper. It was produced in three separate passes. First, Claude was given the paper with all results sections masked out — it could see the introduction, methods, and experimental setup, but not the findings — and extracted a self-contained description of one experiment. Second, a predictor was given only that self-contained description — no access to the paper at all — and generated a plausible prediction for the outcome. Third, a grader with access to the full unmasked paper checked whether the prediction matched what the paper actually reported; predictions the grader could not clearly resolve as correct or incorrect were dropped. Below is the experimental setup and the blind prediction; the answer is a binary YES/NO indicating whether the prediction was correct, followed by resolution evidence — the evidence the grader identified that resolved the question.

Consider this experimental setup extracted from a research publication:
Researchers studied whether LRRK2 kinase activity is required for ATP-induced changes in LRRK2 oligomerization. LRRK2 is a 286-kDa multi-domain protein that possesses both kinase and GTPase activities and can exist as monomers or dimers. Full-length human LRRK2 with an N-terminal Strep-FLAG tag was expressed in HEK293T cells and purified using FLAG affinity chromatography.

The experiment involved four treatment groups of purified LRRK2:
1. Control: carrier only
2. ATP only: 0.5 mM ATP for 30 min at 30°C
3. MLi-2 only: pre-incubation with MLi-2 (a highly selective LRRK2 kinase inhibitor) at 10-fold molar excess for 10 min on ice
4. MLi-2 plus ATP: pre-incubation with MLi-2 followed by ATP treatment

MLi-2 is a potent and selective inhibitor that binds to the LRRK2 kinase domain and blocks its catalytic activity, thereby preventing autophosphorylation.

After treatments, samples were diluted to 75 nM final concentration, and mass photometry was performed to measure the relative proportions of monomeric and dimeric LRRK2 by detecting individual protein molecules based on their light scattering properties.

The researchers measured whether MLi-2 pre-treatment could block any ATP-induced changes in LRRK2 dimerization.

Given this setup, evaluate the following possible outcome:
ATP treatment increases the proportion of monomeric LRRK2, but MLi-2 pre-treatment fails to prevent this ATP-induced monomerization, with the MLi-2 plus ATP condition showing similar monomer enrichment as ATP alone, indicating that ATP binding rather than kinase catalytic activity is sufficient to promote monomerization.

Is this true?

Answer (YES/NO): NO